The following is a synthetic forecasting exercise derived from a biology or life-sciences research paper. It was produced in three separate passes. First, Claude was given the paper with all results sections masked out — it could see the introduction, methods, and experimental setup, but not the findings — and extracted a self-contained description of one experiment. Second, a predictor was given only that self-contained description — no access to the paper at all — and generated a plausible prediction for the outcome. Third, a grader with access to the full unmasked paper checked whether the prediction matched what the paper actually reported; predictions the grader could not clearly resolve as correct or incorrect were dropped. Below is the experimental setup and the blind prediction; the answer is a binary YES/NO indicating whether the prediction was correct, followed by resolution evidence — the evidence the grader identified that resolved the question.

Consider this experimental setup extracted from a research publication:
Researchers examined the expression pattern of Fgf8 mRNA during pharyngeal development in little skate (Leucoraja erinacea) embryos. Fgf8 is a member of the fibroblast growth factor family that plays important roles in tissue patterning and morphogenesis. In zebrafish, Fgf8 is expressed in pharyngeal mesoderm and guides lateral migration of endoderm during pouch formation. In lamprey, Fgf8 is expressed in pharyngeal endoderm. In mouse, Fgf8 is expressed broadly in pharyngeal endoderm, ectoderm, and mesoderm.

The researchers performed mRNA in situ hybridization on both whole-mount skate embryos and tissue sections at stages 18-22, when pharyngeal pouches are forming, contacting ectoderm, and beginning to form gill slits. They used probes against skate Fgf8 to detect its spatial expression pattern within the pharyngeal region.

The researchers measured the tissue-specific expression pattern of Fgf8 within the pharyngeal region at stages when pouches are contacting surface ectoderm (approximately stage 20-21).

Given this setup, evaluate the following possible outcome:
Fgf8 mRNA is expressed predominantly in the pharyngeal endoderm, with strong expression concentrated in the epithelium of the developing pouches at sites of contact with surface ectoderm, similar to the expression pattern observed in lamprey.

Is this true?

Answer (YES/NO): NO